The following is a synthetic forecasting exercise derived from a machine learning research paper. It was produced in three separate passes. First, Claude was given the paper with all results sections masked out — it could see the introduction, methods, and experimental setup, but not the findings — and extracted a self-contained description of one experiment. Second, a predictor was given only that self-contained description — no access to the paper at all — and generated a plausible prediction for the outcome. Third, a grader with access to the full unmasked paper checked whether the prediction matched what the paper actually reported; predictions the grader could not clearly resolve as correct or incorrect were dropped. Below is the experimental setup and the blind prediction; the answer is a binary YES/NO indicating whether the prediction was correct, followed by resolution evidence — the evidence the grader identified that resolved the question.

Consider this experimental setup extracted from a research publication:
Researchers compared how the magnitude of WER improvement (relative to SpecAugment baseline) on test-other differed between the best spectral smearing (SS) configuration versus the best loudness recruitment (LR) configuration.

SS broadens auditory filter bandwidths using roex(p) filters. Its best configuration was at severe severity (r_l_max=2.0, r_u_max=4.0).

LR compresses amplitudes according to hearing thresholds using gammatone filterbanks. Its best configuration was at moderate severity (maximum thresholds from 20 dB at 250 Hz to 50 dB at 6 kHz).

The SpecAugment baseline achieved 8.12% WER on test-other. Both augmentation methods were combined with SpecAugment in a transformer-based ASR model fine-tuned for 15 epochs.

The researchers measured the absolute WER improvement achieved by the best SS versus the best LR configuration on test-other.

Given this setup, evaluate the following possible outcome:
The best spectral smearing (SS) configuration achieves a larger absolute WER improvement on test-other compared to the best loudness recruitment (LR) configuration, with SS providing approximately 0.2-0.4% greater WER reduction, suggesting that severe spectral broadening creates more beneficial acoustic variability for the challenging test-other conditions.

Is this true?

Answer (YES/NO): NO